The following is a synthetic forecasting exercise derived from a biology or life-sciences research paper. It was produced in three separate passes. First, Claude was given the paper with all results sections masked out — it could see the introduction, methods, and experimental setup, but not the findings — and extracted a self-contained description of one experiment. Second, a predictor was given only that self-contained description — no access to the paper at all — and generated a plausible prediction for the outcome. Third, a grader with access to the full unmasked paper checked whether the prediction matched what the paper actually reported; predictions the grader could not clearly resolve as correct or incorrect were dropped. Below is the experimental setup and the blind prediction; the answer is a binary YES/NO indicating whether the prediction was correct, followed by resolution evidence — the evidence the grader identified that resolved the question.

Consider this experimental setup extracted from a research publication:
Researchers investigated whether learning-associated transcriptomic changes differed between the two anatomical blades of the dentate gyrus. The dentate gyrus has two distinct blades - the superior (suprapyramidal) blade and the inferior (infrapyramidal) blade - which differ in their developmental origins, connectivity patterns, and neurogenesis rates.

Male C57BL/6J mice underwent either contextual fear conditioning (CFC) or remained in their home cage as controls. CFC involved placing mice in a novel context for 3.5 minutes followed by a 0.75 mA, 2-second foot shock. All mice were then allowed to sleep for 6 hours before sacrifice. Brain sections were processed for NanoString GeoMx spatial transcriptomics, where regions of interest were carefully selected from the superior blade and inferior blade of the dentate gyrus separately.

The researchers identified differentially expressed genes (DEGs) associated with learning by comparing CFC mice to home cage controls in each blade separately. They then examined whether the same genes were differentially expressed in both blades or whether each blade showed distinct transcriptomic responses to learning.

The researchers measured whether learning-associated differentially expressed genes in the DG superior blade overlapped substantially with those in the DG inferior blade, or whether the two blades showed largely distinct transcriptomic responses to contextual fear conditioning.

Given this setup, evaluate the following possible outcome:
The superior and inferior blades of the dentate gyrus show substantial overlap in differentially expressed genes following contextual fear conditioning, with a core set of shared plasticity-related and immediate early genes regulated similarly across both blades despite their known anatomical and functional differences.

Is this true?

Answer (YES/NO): NO